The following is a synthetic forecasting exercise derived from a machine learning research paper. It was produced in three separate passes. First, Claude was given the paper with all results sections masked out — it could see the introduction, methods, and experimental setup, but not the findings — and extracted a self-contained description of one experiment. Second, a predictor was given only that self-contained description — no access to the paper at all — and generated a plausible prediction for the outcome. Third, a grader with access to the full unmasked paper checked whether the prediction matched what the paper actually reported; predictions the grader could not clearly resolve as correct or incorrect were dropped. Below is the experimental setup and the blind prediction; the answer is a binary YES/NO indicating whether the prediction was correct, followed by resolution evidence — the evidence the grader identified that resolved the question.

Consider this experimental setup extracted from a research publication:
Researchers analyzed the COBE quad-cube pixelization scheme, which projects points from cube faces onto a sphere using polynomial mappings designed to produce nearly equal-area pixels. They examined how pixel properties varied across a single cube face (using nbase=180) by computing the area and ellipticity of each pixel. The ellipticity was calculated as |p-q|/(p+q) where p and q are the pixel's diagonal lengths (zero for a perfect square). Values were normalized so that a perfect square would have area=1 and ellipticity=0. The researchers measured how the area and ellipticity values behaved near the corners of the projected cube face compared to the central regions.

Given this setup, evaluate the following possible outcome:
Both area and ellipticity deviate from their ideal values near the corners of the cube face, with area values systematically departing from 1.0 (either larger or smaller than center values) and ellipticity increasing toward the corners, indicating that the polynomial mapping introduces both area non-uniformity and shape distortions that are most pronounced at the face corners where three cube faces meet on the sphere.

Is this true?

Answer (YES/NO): YES